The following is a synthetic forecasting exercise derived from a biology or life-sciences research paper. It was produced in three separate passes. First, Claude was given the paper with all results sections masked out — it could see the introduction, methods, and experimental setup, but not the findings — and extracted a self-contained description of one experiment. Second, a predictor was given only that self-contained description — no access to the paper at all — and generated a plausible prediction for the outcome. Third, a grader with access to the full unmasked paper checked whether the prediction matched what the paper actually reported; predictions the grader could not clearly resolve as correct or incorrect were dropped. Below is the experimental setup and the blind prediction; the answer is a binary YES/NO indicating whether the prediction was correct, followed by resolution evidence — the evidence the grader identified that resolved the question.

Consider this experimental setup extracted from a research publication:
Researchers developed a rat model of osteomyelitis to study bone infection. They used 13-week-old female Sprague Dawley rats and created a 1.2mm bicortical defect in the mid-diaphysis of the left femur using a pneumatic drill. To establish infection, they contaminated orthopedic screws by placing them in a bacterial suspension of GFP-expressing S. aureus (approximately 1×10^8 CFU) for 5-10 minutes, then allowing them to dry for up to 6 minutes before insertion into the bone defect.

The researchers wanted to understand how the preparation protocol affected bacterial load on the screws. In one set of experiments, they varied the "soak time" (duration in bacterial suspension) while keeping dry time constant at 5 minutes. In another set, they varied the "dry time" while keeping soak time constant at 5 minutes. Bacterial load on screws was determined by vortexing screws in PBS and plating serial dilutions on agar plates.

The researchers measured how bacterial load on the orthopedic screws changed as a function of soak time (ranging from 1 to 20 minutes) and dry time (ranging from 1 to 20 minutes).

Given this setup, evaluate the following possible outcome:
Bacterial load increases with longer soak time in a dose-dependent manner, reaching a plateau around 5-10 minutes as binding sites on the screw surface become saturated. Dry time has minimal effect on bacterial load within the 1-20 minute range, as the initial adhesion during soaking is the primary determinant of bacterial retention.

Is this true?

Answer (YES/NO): NO